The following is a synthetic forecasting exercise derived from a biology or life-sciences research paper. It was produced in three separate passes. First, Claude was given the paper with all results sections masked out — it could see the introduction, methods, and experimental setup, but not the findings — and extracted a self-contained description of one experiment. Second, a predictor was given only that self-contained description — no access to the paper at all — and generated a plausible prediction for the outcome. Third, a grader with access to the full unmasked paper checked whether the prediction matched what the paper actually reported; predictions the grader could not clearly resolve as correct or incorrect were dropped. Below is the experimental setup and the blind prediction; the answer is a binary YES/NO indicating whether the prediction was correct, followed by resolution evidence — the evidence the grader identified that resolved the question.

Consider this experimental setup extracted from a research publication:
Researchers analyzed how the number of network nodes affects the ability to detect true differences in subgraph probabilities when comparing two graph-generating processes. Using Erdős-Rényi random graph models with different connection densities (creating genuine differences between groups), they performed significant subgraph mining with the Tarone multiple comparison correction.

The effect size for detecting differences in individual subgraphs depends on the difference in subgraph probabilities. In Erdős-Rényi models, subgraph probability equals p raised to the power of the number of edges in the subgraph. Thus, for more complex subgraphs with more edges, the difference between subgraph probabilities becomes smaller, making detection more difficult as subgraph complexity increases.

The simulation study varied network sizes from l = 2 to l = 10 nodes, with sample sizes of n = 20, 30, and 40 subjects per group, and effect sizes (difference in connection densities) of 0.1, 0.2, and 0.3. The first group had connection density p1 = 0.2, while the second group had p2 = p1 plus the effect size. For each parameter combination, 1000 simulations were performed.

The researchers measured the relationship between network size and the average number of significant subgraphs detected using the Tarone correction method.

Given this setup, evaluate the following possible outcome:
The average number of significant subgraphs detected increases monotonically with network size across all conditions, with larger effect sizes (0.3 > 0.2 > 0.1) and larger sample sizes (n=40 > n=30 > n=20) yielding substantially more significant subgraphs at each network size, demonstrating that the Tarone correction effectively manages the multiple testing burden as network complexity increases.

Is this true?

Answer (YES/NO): NO